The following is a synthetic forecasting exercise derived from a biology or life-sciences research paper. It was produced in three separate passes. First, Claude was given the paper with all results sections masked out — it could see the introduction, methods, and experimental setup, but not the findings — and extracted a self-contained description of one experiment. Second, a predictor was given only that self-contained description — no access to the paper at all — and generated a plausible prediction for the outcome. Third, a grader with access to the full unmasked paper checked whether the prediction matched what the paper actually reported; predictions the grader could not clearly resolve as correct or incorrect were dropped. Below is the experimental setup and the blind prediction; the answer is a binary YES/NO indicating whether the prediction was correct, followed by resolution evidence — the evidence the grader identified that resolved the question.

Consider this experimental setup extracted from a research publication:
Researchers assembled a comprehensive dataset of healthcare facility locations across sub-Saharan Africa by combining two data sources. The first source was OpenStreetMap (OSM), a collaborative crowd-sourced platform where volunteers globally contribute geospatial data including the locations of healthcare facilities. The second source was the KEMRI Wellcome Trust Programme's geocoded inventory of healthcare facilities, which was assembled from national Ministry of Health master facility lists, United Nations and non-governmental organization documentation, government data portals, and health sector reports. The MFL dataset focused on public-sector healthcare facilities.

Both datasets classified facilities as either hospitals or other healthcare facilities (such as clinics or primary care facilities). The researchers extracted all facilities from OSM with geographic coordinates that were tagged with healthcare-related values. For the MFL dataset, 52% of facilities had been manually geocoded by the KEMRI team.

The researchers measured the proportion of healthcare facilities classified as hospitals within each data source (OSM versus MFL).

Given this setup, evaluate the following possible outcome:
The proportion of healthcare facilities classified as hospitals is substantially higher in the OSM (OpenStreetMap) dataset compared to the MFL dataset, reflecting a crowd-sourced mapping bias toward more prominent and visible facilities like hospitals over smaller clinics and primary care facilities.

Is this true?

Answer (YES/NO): YES